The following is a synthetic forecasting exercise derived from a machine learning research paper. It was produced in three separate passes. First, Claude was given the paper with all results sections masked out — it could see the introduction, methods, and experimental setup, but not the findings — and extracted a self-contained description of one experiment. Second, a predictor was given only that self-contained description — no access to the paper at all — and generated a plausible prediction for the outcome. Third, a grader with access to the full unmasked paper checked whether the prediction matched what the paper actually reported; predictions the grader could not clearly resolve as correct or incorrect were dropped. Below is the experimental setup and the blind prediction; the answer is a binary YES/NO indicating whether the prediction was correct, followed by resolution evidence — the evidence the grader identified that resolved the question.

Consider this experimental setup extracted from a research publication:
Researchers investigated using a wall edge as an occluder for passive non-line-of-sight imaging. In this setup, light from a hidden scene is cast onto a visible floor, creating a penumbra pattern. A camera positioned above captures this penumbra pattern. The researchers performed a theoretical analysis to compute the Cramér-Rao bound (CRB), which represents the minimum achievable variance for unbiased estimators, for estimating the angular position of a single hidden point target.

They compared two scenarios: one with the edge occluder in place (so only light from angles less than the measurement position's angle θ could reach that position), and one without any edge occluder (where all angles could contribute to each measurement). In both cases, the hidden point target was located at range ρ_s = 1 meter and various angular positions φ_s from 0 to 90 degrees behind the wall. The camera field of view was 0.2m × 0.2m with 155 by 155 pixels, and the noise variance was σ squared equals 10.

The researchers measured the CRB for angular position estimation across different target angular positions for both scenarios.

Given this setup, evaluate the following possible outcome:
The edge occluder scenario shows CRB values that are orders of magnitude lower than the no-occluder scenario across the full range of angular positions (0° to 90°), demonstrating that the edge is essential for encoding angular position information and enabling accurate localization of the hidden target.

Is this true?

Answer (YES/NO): YES